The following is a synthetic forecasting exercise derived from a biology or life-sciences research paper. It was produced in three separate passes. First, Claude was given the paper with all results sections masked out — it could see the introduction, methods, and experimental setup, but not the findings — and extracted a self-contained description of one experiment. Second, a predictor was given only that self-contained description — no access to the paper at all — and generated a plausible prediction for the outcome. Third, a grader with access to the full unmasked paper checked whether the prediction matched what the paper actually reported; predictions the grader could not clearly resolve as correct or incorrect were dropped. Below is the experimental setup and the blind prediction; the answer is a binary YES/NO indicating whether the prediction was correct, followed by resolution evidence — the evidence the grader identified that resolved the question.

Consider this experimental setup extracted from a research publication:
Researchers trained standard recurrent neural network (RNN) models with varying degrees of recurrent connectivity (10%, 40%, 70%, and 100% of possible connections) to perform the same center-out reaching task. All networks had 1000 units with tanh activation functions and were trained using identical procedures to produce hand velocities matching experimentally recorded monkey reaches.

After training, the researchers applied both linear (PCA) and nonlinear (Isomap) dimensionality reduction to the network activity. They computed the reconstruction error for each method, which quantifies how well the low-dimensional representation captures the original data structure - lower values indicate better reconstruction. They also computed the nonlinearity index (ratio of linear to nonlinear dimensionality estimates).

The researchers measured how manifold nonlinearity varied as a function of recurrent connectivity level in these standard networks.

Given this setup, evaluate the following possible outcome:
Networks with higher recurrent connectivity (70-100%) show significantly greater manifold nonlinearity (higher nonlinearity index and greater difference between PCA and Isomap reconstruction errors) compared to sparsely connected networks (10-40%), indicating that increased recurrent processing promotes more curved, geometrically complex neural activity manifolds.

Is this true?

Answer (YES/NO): YES